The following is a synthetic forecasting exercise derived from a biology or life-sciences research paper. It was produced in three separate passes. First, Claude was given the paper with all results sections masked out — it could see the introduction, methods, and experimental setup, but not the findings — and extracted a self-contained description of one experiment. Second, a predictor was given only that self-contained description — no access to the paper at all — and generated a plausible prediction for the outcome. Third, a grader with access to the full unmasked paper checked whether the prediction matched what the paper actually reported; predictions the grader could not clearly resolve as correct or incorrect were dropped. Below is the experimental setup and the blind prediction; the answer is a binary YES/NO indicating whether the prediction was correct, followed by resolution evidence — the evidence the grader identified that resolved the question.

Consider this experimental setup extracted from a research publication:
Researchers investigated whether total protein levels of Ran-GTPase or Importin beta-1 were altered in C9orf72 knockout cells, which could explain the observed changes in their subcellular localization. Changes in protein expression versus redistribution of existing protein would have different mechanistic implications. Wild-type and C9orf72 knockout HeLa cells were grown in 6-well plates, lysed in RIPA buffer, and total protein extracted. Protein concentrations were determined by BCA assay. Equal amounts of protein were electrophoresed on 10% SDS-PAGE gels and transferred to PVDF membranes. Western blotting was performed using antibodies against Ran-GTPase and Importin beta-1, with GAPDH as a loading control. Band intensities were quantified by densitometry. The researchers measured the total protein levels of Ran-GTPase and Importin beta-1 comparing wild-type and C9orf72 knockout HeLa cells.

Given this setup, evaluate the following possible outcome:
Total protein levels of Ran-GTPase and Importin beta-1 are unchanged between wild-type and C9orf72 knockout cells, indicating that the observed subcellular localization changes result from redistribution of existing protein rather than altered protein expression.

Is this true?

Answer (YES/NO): YES